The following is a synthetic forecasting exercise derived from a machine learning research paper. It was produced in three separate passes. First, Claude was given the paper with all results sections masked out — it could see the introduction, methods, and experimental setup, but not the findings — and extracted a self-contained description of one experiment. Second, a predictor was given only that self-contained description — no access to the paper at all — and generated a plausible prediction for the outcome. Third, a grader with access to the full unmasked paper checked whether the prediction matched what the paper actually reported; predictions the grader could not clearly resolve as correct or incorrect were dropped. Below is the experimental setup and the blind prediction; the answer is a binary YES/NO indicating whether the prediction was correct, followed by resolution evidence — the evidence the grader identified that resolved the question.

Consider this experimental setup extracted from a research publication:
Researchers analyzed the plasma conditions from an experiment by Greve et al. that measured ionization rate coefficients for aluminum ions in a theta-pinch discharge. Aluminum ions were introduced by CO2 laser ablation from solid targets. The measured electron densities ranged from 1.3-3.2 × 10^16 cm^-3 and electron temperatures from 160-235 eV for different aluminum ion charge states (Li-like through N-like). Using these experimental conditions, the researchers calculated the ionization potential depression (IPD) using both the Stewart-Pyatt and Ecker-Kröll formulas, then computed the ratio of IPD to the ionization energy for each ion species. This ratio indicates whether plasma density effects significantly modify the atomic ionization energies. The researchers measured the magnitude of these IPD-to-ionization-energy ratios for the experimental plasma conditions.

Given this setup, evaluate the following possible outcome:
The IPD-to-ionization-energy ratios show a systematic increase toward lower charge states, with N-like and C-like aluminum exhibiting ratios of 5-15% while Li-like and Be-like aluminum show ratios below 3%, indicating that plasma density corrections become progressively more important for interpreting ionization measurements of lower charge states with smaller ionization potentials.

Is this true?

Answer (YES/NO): NO